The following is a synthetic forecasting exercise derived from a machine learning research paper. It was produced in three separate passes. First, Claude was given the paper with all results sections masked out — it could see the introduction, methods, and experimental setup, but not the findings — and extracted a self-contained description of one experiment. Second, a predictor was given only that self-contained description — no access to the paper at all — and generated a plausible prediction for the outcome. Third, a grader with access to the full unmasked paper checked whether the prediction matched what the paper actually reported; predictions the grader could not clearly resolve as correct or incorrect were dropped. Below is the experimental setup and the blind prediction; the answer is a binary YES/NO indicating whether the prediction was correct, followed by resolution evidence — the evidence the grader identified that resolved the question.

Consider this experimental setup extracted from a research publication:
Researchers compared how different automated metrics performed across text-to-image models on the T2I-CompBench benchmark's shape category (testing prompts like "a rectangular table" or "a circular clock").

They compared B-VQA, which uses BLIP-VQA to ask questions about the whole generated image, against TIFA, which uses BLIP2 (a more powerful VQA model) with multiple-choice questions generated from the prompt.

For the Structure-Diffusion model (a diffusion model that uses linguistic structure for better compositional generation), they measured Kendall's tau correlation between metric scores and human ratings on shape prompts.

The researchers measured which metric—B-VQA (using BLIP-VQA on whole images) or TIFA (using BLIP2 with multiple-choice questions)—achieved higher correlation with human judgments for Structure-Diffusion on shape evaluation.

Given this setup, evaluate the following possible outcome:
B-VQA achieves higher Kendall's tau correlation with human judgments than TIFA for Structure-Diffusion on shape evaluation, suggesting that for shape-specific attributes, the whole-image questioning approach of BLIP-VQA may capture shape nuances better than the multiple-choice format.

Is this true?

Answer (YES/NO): YES